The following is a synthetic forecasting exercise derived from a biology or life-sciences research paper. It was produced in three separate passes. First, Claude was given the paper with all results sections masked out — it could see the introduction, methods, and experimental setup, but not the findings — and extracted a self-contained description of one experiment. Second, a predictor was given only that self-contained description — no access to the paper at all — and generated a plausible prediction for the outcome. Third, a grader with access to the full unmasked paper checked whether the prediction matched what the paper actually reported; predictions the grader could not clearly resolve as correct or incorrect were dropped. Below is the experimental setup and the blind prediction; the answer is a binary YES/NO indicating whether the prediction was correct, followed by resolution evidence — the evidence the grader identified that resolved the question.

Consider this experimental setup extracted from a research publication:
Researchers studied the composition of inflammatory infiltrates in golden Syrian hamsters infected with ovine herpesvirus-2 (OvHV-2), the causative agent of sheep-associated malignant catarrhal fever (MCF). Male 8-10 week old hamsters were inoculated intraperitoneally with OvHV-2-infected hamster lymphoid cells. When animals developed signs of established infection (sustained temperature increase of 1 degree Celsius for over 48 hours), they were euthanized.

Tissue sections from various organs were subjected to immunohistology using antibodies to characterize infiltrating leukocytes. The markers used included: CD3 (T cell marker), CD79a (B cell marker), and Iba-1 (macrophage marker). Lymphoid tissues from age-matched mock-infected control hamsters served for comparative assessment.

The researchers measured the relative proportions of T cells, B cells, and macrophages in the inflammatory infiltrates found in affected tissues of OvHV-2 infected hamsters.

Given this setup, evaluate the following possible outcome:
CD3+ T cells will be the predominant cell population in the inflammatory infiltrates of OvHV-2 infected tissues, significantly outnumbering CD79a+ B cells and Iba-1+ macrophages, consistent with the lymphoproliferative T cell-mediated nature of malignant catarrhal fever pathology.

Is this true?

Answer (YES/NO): NO